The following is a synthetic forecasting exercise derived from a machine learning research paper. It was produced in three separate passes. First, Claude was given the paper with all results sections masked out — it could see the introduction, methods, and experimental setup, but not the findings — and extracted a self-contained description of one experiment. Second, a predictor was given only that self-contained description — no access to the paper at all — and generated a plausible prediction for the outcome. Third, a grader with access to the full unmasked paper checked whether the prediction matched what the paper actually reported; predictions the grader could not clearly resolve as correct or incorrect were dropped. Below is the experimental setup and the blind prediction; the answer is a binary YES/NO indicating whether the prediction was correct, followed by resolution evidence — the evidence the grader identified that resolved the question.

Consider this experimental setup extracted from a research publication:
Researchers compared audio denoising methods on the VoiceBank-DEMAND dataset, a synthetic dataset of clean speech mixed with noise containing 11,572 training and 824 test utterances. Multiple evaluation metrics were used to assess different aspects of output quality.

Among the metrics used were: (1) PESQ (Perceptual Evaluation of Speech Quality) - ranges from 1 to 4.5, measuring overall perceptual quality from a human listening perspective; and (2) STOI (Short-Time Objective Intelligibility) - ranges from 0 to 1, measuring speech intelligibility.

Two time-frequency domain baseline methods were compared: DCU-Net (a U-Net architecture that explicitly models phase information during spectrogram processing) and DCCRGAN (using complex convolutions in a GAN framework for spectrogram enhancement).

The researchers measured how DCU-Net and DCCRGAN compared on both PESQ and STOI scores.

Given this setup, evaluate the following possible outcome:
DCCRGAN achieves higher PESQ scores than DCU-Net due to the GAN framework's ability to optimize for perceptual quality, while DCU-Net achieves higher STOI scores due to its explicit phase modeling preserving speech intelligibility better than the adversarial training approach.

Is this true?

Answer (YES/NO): NO